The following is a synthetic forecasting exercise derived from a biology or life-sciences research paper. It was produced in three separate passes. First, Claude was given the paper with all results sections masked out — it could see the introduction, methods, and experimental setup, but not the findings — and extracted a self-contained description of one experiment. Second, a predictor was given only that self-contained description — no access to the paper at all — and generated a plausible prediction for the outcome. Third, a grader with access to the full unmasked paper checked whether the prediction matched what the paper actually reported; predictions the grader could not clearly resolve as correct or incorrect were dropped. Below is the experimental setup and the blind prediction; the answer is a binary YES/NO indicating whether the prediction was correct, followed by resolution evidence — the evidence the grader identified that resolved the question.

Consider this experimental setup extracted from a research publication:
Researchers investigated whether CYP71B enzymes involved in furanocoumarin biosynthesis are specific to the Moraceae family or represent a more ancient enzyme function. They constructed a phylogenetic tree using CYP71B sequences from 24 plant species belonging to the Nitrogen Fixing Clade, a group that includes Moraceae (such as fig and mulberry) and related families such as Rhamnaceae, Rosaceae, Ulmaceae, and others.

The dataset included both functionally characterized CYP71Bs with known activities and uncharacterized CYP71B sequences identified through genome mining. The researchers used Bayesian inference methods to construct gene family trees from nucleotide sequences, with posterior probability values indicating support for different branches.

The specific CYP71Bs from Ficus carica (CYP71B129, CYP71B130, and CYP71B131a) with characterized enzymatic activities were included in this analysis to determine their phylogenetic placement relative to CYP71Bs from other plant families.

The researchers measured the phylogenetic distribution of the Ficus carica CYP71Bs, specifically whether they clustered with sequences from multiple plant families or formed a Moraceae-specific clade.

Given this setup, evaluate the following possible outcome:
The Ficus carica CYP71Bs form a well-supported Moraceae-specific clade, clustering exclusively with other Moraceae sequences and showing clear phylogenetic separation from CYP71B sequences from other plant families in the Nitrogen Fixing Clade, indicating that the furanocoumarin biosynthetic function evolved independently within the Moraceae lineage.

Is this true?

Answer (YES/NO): YES